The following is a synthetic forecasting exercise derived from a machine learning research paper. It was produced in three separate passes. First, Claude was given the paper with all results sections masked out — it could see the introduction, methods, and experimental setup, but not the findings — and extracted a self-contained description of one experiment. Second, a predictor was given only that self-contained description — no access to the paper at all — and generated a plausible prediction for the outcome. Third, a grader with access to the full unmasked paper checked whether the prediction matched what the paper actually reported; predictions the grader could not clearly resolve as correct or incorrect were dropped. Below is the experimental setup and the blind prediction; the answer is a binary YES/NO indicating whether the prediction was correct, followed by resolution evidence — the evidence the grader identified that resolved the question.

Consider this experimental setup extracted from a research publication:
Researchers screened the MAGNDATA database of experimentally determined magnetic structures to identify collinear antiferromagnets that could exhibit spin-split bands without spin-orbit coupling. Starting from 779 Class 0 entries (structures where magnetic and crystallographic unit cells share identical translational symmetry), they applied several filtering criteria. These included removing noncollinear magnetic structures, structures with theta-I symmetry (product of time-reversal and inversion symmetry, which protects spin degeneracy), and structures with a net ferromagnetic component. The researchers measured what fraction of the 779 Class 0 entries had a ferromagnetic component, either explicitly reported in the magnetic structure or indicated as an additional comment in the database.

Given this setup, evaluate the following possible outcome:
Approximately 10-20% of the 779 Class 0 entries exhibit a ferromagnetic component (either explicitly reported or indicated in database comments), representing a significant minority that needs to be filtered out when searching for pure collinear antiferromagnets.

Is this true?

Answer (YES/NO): YES